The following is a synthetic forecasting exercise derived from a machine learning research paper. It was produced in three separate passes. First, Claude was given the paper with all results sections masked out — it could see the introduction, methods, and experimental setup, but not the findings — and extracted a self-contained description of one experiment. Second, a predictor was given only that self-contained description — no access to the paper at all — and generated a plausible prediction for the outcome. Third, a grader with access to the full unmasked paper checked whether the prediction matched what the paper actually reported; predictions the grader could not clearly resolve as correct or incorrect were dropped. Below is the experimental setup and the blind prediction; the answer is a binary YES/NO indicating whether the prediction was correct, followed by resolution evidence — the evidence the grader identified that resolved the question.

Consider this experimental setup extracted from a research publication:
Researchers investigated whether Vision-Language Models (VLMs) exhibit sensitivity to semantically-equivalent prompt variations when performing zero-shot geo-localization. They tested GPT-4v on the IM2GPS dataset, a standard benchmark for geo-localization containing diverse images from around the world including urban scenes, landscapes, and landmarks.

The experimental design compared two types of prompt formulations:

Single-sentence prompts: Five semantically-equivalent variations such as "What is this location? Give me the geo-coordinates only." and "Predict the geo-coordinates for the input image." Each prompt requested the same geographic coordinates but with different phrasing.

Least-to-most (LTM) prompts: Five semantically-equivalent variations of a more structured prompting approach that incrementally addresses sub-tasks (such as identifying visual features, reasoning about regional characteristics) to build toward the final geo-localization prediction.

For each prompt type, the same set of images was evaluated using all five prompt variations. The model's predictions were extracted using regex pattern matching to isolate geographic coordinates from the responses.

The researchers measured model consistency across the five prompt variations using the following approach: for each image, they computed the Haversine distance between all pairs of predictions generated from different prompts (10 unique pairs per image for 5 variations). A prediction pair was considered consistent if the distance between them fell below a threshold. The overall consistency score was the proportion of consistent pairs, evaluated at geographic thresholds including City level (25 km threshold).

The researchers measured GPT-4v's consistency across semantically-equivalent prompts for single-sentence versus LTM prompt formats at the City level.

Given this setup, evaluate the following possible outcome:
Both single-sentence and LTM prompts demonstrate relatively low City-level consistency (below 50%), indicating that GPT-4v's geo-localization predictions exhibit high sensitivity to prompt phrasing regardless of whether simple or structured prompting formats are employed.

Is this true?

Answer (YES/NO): YES